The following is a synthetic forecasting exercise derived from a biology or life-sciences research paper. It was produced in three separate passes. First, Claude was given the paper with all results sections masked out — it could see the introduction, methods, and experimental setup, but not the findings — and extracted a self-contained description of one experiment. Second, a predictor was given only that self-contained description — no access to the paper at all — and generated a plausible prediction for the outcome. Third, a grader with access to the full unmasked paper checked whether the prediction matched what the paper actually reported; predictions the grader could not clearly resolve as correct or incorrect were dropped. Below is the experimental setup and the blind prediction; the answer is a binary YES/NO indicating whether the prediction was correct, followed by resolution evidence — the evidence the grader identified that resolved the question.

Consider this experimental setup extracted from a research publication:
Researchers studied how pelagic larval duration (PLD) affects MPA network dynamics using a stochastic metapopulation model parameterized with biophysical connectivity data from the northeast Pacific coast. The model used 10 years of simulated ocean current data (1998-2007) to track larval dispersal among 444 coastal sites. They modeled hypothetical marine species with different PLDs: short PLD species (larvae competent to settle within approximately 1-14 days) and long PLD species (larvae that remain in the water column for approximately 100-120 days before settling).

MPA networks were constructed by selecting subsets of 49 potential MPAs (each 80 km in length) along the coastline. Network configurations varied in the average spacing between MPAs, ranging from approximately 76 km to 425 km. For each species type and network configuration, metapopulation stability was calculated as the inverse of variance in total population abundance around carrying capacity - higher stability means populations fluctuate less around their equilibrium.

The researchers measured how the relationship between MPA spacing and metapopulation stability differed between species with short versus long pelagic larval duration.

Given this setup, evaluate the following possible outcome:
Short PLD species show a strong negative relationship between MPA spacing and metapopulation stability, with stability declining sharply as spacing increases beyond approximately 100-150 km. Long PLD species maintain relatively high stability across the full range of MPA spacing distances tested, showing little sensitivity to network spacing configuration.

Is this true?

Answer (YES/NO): NO